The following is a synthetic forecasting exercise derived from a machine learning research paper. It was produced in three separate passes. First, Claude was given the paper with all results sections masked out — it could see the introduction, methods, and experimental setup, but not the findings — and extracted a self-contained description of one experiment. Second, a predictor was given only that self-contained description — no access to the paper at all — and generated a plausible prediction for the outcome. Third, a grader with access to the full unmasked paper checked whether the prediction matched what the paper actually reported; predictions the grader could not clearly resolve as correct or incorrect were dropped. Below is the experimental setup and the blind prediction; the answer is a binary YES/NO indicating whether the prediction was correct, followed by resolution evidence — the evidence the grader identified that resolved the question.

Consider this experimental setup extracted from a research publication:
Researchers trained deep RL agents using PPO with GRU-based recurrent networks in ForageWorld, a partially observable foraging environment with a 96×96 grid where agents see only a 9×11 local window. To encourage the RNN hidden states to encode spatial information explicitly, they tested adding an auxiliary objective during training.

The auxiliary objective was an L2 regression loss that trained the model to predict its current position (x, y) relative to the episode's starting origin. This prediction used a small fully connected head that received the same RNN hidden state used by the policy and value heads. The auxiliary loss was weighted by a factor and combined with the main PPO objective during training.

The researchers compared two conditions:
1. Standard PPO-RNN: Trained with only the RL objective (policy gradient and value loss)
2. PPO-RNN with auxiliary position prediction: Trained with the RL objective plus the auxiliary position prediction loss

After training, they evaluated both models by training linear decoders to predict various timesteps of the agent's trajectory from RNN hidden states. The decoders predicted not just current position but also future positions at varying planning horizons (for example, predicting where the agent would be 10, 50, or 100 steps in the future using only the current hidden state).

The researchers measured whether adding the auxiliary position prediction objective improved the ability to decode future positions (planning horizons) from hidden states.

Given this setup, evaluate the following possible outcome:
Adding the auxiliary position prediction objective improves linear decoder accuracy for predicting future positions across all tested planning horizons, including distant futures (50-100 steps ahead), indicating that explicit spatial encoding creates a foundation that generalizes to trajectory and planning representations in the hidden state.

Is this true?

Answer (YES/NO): YES